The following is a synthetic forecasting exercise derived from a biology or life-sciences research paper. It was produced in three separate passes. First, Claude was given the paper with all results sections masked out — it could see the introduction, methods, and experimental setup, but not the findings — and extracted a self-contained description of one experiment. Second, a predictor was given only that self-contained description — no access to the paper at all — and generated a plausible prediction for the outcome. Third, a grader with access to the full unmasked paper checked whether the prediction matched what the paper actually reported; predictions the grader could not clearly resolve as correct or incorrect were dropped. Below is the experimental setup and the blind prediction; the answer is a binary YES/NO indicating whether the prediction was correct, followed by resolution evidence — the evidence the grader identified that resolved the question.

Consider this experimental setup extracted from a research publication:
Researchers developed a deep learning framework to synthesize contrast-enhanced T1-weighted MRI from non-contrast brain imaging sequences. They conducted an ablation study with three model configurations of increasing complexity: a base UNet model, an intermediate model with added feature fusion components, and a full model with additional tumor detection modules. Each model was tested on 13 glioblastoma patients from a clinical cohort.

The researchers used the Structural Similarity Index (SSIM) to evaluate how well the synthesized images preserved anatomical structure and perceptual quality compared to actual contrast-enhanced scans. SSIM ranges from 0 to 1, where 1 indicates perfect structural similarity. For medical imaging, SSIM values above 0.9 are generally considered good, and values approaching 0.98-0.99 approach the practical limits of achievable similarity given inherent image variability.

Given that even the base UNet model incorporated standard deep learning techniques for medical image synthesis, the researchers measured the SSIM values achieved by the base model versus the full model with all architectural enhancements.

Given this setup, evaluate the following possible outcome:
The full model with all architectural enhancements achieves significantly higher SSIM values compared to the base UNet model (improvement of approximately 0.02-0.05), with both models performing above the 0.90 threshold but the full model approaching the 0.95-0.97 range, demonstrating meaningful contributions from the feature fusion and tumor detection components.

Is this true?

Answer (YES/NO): NO